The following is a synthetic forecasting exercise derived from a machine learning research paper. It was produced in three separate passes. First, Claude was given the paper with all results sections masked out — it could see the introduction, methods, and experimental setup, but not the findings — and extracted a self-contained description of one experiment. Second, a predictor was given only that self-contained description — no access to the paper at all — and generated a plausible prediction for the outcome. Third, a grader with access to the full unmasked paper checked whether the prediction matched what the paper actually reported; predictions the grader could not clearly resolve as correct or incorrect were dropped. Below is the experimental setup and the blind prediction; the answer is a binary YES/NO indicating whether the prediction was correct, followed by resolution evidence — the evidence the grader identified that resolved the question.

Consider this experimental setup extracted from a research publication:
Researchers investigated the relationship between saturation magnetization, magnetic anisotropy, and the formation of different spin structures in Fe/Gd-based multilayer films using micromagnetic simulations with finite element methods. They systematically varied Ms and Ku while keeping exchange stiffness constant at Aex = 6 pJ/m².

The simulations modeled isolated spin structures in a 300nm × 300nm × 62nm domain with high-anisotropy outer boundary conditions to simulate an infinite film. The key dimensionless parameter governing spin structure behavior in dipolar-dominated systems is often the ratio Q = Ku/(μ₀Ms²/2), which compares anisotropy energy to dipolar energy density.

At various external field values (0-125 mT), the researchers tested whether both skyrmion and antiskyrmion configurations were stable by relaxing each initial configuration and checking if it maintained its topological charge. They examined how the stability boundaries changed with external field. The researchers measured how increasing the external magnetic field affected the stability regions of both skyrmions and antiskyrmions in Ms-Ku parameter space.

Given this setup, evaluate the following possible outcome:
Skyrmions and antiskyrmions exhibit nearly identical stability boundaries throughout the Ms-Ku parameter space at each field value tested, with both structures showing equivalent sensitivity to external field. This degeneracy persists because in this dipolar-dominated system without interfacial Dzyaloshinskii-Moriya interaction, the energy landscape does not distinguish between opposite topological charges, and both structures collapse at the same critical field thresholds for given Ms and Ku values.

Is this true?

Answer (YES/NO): NO